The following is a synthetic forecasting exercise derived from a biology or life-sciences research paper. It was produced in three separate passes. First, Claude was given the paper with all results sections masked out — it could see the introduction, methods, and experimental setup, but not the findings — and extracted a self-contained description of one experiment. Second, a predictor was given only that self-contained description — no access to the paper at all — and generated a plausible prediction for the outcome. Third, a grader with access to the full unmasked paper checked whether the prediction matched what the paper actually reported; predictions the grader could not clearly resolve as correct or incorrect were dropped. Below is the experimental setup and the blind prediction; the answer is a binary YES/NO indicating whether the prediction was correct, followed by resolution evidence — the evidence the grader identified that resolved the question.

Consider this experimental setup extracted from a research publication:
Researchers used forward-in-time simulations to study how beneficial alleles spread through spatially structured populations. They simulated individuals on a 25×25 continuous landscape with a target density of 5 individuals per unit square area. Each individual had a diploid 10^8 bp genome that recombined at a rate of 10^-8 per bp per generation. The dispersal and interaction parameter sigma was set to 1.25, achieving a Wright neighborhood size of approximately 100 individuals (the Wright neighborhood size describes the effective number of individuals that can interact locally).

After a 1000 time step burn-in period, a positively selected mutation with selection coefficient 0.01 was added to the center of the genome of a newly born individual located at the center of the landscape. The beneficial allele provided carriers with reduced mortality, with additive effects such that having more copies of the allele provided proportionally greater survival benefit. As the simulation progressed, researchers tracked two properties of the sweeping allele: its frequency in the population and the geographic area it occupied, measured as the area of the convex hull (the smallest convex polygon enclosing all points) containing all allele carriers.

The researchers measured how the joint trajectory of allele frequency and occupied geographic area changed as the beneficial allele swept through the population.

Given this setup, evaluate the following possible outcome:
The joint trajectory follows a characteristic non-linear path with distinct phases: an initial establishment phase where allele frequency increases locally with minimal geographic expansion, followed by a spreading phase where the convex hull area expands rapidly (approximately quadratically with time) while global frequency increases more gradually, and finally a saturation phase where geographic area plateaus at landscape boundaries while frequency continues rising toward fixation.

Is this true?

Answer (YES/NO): NO